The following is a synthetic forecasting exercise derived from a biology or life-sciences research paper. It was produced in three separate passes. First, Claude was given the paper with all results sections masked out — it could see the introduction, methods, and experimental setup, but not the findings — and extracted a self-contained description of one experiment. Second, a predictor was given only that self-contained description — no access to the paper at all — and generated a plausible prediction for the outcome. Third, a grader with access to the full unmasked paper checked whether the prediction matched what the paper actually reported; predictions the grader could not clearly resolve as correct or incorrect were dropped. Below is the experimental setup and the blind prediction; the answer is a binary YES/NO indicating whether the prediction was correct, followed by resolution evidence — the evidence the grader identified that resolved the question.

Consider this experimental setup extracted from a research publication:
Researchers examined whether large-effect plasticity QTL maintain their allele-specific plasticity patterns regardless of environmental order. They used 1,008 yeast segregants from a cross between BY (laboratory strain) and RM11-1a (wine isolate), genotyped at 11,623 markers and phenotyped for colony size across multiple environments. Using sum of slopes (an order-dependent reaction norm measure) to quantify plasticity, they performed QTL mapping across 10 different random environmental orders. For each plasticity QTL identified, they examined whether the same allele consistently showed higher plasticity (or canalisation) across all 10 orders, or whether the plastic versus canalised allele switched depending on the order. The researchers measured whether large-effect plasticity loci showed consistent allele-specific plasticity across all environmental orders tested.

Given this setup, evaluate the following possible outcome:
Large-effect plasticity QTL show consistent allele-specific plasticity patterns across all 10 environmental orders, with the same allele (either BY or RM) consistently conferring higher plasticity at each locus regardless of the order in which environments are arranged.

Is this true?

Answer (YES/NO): YES